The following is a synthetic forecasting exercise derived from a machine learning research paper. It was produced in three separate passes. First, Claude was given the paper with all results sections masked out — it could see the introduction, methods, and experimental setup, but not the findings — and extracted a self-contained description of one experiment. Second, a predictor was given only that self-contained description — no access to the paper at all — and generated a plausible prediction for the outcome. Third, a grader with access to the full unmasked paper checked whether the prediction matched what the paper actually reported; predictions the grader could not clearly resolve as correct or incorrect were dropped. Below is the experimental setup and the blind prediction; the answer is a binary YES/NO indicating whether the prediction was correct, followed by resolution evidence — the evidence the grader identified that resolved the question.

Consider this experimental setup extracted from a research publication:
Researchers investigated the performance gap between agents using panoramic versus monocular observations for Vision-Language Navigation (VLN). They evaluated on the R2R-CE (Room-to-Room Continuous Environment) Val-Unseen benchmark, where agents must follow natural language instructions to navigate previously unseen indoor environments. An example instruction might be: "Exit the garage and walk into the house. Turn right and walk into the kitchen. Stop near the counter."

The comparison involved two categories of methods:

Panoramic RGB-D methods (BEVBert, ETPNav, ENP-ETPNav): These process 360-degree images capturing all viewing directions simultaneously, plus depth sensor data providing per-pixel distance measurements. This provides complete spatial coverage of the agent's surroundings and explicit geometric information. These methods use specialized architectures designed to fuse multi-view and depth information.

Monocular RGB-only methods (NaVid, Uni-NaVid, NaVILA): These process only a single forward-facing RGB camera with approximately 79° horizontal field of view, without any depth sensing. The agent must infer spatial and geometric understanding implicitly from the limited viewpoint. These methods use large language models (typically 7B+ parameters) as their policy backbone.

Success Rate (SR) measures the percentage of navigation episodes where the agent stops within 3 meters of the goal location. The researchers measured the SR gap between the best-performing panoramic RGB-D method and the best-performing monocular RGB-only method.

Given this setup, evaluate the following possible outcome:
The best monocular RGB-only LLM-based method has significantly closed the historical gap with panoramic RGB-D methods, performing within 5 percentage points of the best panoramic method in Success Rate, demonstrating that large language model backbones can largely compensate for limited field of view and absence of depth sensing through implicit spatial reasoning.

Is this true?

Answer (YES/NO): YES